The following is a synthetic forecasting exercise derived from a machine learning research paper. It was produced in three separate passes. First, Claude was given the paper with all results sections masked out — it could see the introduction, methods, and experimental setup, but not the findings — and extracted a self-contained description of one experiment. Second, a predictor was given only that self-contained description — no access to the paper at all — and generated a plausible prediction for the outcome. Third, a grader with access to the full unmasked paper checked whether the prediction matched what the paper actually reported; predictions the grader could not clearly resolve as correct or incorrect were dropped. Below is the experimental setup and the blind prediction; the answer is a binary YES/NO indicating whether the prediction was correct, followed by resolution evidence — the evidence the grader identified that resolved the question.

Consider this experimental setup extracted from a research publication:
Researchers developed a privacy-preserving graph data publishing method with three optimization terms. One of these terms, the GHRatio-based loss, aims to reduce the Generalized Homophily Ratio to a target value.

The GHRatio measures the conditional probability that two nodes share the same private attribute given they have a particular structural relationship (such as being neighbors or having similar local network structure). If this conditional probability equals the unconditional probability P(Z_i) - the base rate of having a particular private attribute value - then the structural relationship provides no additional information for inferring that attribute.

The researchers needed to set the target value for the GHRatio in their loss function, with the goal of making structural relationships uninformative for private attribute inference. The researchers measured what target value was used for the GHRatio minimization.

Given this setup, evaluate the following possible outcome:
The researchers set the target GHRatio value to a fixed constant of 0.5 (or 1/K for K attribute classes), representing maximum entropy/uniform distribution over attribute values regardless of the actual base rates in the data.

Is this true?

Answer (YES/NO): NO